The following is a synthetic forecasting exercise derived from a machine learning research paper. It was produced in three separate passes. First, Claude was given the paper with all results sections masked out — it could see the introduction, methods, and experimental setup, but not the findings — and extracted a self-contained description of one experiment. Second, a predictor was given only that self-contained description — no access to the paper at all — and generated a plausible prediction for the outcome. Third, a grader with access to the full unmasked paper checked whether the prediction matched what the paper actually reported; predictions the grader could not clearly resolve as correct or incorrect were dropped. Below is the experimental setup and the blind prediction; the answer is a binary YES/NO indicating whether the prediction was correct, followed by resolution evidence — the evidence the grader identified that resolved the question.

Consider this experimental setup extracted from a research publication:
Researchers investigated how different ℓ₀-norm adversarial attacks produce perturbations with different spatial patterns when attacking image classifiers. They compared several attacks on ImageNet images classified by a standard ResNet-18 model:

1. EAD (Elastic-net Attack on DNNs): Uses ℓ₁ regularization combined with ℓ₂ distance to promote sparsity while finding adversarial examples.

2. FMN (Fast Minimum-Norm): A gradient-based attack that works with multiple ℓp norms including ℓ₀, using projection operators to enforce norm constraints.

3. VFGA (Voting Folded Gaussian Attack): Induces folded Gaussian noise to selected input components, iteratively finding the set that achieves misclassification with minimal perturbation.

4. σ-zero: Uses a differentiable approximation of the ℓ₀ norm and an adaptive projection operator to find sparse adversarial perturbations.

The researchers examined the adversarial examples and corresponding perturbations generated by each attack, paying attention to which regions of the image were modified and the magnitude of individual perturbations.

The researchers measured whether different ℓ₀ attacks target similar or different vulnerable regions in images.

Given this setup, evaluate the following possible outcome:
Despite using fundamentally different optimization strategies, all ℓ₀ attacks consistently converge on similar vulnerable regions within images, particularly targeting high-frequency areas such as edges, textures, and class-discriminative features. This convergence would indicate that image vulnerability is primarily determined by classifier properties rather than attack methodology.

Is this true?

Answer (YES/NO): NO